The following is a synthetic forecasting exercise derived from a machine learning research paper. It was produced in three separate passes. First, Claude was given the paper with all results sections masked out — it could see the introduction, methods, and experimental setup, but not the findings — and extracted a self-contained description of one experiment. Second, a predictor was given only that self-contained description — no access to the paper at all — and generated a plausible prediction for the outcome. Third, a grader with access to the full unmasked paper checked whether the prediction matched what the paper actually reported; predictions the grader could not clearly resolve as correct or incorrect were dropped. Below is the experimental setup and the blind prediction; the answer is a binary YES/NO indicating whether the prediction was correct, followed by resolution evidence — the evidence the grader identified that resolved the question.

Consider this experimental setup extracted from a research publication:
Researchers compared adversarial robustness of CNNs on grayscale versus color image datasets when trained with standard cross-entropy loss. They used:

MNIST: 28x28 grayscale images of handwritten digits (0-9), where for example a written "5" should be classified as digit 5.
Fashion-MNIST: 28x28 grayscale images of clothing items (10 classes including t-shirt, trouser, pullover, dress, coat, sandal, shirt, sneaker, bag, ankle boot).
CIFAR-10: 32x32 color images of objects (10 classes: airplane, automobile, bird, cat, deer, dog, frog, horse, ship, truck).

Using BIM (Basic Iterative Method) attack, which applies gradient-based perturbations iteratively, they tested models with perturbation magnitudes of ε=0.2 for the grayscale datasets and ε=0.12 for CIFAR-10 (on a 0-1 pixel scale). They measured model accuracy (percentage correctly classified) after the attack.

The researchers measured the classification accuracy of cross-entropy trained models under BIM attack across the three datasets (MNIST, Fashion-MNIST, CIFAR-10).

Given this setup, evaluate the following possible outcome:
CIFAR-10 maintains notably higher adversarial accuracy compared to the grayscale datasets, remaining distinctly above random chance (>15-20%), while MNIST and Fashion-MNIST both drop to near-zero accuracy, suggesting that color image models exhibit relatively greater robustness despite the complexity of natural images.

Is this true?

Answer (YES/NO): NO